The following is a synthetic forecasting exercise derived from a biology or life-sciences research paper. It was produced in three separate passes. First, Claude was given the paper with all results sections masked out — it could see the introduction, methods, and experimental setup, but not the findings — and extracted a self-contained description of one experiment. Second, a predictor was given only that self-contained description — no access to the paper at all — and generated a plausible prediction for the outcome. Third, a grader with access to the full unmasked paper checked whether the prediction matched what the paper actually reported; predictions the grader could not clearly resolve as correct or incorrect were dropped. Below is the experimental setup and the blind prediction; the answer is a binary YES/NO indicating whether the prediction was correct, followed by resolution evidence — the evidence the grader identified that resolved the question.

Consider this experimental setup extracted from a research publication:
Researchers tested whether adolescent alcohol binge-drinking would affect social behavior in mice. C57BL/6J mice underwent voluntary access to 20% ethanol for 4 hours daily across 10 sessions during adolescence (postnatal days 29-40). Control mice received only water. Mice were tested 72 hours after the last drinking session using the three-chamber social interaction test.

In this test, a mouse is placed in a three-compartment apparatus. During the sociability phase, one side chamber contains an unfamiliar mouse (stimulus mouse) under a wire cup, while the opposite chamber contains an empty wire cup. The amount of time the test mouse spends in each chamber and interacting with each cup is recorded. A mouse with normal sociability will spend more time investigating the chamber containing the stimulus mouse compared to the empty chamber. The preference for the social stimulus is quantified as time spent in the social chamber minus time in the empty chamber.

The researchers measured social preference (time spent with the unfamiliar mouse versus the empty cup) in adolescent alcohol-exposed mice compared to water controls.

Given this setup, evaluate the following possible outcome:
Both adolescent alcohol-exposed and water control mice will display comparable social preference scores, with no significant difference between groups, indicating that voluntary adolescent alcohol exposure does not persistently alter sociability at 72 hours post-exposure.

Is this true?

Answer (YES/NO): YES